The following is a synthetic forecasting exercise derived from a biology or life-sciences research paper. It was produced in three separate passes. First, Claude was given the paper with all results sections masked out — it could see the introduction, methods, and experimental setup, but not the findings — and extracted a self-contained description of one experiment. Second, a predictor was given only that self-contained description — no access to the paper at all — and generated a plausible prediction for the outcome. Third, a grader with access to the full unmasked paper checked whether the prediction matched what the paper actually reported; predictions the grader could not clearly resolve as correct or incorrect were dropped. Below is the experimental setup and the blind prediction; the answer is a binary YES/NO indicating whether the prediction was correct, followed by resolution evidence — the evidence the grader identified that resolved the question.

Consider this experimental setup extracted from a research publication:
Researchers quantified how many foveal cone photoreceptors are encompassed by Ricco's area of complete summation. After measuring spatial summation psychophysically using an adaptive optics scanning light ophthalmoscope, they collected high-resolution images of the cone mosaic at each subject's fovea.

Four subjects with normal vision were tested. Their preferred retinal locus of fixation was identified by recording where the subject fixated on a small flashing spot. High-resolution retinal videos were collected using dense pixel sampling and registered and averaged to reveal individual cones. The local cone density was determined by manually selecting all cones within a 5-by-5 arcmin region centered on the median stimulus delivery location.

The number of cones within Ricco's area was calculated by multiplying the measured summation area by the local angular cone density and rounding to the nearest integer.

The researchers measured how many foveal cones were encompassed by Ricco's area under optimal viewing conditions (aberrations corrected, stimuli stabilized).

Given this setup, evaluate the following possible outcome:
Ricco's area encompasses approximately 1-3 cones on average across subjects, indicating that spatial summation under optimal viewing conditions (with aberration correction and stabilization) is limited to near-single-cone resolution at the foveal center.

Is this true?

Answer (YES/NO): NO